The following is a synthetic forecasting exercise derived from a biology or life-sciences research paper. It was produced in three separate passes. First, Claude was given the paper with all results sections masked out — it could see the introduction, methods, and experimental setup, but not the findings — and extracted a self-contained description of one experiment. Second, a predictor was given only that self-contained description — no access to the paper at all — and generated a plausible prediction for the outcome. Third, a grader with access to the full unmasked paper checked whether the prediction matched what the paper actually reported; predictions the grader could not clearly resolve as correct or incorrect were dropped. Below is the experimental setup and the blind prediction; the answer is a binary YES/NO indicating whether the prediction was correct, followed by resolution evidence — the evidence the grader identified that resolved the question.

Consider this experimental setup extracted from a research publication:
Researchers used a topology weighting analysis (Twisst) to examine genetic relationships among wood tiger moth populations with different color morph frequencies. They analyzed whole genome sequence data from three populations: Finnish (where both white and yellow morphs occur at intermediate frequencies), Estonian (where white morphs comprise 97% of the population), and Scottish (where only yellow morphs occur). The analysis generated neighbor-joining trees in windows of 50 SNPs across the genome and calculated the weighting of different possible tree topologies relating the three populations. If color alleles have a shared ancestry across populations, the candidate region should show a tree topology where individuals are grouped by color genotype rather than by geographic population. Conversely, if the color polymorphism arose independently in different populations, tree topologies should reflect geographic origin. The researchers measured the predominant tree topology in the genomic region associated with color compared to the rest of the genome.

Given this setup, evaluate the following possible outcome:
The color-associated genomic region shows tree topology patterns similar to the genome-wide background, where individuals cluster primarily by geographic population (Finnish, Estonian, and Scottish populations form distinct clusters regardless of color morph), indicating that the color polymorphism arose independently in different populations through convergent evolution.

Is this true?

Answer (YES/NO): NO